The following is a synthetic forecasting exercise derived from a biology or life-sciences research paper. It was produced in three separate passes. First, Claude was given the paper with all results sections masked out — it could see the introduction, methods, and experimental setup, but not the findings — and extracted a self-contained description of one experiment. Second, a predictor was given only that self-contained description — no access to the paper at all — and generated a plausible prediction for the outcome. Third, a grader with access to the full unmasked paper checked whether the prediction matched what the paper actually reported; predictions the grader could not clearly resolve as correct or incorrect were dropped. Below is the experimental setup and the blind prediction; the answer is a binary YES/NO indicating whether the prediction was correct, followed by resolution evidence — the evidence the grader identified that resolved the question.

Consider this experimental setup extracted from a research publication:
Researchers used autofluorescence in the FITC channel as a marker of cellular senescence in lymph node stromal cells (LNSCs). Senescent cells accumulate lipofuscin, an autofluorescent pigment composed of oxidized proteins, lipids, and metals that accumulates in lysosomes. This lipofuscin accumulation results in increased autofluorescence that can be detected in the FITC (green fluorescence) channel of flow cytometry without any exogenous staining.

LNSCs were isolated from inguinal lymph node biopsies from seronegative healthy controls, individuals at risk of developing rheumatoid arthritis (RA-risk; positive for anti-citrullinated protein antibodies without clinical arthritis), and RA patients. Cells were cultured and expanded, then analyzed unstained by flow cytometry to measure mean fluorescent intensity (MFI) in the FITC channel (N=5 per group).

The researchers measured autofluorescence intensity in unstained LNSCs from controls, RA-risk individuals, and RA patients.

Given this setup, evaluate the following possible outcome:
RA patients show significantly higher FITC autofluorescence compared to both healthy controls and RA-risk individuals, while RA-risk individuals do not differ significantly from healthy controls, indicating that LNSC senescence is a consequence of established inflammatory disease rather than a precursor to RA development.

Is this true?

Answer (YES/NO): NO